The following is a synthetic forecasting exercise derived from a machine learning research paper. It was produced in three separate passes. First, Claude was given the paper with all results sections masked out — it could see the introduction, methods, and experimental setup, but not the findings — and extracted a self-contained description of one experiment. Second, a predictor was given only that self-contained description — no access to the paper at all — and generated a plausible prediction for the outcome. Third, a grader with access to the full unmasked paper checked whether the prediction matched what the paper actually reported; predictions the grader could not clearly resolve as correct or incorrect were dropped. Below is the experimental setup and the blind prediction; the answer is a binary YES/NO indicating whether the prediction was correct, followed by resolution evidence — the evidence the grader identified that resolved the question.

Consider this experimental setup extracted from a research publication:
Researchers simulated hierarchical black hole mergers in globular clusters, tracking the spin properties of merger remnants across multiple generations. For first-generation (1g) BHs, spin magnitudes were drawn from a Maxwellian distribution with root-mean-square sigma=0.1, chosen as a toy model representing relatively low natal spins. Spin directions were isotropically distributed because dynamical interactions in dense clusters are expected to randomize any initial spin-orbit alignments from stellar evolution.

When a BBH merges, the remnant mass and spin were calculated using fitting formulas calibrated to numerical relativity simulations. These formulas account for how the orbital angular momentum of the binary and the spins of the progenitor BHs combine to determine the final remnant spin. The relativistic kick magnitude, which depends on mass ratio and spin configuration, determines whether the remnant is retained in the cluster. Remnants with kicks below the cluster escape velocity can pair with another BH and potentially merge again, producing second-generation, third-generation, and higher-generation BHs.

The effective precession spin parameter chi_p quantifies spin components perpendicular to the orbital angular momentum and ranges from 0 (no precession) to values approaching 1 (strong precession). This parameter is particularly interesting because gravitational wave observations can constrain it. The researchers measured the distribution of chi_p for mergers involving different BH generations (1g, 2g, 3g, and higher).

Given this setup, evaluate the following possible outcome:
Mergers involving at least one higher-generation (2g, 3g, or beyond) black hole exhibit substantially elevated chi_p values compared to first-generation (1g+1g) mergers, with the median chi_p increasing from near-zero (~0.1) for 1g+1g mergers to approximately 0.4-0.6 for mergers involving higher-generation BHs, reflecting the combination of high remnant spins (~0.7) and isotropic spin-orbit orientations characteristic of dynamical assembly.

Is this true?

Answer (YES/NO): NO